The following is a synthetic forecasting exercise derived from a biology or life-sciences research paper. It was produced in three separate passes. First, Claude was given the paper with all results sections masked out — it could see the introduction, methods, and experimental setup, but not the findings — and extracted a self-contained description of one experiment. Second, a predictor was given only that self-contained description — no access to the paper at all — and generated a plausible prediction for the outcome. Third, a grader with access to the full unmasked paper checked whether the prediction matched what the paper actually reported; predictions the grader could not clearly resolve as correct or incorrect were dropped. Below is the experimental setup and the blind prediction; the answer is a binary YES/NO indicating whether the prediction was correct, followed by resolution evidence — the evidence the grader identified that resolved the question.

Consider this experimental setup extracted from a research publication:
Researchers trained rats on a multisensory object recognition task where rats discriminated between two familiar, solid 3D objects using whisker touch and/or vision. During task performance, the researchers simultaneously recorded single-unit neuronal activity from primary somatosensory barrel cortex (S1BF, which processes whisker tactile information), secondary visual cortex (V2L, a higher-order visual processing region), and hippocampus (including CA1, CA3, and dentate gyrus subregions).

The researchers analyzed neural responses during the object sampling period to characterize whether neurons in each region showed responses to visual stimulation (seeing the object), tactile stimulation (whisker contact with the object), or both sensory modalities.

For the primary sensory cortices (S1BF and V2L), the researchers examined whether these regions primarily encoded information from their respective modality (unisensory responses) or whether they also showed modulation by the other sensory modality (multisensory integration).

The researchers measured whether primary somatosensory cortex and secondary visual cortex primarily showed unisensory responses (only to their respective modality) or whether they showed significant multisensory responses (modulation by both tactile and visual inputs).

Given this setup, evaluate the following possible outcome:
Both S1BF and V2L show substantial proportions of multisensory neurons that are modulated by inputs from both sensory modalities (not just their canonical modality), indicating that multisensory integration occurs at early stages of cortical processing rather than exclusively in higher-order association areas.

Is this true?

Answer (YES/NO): NO